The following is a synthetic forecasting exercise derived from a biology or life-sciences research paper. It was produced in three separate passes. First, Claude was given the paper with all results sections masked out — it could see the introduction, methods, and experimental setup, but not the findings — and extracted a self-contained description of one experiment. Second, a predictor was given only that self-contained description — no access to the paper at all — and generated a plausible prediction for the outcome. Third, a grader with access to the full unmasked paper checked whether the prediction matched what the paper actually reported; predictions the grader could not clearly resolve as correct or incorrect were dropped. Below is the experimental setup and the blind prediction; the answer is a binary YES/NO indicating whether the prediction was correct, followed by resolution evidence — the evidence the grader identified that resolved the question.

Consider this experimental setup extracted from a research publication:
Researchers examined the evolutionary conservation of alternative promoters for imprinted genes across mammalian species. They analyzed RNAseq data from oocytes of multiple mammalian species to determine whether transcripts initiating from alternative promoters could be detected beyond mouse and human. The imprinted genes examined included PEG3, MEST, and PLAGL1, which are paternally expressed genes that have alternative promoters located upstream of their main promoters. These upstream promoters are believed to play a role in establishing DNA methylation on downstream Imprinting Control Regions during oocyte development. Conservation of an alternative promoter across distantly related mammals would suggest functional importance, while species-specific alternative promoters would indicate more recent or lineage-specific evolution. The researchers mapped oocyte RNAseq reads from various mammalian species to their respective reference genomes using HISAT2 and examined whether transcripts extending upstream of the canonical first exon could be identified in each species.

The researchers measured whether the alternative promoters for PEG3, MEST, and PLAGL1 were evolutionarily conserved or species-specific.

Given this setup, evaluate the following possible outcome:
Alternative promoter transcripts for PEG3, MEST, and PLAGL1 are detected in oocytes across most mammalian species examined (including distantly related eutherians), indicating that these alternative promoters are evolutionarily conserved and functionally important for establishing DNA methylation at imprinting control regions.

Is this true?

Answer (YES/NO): YES